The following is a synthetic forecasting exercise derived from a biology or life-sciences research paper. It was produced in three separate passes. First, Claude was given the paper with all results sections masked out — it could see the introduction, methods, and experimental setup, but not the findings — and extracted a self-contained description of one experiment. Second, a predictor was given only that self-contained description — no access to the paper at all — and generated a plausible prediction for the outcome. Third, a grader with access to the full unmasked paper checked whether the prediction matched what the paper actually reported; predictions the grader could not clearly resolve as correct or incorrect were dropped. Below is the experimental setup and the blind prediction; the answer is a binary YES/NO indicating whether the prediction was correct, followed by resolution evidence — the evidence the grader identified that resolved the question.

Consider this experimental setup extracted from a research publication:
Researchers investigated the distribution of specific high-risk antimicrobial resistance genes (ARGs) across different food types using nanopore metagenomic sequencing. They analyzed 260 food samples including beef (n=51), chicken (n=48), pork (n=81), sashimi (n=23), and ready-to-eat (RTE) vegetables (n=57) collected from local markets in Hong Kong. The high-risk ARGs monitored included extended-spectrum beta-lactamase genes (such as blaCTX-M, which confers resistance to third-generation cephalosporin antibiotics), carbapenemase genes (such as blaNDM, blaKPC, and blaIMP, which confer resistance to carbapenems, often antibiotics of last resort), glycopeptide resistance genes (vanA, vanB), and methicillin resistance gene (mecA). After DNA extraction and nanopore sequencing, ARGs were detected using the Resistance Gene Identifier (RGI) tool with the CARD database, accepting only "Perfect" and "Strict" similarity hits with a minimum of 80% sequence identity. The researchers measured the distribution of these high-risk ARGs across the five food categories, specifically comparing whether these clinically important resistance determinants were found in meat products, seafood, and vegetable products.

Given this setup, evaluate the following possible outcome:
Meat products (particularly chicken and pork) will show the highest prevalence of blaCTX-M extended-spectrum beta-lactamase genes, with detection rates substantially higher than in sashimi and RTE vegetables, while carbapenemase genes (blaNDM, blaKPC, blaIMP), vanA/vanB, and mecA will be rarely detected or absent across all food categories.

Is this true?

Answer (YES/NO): NO